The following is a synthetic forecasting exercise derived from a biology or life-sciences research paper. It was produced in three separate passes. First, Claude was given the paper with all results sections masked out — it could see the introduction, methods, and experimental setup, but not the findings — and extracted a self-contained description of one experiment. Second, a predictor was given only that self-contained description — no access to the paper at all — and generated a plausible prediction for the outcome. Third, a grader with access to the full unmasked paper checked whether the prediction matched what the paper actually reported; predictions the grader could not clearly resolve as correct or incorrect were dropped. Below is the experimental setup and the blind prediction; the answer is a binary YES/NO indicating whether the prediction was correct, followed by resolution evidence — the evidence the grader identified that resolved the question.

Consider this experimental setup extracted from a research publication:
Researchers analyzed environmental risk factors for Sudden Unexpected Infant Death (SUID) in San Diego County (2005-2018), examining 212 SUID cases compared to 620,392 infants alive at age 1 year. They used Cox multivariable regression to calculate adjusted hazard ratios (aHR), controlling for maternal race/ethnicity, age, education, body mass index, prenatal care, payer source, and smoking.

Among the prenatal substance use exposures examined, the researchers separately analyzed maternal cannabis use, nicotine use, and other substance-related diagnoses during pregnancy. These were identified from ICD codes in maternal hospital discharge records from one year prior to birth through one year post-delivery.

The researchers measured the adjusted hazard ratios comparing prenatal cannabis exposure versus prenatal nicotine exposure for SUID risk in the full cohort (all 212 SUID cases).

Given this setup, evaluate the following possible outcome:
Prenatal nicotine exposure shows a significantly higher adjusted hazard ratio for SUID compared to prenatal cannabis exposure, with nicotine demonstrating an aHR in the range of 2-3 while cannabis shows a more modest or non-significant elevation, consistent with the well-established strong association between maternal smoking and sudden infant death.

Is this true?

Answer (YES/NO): NO